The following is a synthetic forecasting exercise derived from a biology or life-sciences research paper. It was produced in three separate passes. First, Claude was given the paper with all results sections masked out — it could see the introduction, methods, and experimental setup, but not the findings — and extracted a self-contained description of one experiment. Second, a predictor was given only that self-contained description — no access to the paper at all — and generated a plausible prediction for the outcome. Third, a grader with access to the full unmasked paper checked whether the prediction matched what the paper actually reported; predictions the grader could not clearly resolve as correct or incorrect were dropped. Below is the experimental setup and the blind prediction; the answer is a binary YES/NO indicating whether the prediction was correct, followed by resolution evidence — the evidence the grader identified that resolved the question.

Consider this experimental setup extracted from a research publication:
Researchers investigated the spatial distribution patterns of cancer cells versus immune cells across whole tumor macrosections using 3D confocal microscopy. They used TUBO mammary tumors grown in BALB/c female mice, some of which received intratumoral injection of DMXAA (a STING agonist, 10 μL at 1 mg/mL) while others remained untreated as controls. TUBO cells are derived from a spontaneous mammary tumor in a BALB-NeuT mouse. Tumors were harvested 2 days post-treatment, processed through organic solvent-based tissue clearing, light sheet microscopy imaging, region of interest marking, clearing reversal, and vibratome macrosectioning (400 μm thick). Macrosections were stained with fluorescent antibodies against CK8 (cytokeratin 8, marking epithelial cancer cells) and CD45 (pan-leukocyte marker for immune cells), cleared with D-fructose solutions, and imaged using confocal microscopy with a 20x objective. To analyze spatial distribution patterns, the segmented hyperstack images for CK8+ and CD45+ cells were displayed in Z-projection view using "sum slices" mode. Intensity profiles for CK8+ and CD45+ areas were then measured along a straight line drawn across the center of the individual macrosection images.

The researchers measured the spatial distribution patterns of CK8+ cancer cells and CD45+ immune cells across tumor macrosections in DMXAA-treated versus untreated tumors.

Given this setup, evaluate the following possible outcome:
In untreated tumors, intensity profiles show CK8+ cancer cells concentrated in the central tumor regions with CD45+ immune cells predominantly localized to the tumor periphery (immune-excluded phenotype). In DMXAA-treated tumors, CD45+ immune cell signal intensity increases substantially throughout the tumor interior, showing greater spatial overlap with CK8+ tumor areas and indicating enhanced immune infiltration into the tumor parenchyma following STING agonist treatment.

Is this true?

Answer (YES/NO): YES